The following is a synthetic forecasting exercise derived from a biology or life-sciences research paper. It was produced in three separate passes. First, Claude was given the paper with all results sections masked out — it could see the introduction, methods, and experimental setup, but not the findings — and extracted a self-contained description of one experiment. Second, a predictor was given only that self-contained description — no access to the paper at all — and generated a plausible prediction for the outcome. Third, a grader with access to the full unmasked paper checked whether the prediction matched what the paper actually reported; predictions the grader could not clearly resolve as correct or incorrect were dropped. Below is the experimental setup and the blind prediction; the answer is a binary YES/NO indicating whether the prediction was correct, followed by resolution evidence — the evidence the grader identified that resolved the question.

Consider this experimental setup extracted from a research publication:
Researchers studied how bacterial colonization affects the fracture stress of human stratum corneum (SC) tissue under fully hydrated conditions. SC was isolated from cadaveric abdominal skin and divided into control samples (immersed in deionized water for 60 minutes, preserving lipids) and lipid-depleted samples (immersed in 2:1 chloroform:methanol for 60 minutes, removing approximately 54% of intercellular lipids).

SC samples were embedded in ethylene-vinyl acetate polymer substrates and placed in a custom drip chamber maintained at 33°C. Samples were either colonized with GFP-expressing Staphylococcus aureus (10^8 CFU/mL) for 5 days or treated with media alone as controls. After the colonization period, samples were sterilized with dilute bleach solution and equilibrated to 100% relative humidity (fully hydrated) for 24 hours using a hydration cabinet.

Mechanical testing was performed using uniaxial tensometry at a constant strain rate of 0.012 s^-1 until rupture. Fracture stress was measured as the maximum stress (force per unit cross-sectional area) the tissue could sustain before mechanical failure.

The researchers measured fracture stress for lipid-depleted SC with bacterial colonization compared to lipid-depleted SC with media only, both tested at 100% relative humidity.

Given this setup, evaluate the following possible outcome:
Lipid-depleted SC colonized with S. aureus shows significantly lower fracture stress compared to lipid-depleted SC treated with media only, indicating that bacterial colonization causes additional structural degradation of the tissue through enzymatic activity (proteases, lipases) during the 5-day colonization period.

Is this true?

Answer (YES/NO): NO